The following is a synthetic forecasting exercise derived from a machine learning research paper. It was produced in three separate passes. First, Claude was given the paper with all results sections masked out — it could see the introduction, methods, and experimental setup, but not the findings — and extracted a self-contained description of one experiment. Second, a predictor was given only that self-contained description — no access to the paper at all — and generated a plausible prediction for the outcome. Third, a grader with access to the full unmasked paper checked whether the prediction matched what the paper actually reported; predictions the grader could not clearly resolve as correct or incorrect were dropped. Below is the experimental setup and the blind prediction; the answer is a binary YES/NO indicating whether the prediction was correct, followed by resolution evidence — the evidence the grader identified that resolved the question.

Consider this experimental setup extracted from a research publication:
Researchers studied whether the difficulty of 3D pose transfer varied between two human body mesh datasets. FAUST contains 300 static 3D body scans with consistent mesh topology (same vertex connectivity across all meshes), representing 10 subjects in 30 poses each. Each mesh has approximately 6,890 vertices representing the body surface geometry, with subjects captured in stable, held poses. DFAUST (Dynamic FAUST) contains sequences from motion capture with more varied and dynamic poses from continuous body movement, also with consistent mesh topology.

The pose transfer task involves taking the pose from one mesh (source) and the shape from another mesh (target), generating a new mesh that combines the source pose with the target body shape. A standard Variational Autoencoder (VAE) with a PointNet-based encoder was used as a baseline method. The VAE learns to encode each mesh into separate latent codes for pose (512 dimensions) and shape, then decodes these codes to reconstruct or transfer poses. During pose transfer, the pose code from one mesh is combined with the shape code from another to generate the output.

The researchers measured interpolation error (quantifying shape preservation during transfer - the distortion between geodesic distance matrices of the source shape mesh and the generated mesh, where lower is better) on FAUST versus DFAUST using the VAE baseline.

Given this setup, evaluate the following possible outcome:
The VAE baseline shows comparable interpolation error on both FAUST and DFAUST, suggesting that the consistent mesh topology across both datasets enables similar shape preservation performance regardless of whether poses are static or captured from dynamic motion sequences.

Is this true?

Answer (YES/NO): NO